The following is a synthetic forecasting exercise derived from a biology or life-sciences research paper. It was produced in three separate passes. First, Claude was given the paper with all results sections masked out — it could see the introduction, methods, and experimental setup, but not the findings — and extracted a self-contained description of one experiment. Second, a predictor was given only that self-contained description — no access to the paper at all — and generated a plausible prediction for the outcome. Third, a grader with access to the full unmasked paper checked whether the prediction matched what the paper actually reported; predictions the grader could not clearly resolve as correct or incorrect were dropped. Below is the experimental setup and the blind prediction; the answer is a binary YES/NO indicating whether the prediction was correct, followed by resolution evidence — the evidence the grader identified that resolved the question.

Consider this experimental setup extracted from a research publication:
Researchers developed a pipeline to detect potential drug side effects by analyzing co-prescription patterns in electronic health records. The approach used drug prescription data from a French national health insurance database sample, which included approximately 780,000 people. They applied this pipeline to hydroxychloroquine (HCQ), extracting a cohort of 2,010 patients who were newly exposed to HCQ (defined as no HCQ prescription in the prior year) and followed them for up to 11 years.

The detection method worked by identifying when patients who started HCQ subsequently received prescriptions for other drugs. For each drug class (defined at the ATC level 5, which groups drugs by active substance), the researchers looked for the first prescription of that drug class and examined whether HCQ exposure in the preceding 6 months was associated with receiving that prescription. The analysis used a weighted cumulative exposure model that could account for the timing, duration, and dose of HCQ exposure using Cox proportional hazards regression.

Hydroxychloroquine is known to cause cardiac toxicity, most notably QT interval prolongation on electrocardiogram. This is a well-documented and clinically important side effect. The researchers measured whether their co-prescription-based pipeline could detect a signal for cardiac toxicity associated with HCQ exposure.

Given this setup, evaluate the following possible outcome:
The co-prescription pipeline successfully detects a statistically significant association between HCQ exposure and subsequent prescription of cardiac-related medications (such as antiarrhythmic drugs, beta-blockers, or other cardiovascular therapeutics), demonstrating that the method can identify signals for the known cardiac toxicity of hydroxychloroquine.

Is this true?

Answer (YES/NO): NO